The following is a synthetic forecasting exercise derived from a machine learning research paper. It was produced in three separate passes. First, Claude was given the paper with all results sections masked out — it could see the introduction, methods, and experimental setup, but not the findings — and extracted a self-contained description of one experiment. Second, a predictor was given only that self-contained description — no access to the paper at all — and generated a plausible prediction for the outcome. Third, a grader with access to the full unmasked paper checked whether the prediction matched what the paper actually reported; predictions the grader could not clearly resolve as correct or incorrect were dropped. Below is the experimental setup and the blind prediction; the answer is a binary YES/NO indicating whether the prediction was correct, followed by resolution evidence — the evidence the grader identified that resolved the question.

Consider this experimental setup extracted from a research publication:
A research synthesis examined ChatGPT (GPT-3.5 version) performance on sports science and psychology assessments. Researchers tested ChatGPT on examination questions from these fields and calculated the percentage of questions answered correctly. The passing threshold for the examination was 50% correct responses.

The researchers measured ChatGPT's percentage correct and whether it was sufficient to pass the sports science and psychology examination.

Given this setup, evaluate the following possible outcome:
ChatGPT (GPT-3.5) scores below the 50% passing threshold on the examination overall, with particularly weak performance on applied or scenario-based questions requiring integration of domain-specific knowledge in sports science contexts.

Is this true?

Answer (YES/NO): NO